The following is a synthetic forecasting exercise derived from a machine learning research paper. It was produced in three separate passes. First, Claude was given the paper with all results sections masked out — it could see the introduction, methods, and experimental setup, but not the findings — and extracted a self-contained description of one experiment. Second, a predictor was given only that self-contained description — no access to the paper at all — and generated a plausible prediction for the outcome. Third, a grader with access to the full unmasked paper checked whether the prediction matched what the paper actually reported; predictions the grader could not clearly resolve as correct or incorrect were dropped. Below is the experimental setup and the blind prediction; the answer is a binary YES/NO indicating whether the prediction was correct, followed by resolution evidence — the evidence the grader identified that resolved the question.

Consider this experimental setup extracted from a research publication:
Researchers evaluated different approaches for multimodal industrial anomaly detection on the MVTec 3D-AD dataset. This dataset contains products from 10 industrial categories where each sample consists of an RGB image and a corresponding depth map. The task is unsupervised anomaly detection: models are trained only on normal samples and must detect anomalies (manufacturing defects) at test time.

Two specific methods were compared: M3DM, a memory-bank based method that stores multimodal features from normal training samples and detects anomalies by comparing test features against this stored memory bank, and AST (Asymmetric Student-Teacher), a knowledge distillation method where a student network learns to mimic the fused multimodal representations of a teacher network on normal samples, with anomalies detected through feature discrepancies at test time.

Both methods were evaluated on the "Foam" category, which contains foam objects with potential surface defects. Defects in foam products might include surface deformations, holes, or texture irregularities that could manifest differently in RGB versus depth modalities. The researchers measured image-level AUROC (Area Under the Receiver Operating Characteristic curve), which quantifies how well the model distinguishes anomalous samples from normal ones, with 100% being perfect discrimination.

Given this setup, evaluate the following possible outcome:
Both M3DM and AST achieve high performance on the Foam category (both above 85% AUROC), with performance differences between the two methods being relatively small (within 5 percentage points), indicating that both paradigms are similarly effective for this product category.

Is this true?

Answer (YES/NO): NO